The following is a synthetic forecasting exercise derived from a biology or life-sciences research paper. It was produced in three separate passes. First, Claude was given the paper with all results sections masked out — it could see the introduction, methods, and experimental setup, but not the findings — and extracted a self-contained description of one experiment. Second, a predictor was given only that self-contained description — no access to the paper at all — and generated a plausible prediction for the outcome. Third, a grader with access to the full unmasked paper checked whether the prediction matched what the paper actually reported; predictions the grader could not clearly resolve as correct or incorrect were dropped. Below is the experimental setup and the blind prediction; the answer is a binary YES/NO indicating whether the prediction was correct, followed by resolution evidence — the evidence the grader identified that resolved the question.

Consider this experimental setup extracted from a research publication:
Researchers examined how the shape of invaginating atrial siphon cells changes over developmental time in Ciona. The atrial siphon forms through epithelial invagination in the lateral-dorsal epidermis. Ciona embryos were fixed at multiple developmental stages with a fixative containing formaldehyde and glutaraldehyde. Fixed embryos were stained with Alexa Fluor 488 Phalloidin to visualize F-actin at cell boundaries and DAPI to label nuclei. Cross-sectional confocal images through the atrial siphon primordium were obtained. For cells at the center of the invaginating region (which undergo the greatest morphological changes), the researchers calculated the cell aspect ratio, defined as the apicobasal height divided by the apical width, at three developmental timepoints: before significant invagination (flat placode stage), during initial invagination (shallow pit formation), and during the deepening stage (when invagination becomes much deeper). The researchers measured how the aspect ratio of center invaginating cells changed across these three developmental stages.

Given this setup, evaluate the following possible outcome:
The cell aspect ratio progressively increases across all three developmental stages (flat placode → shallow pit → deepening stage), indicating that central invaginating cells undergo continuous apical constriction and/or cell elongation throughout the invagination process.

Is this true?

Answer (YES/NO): NO